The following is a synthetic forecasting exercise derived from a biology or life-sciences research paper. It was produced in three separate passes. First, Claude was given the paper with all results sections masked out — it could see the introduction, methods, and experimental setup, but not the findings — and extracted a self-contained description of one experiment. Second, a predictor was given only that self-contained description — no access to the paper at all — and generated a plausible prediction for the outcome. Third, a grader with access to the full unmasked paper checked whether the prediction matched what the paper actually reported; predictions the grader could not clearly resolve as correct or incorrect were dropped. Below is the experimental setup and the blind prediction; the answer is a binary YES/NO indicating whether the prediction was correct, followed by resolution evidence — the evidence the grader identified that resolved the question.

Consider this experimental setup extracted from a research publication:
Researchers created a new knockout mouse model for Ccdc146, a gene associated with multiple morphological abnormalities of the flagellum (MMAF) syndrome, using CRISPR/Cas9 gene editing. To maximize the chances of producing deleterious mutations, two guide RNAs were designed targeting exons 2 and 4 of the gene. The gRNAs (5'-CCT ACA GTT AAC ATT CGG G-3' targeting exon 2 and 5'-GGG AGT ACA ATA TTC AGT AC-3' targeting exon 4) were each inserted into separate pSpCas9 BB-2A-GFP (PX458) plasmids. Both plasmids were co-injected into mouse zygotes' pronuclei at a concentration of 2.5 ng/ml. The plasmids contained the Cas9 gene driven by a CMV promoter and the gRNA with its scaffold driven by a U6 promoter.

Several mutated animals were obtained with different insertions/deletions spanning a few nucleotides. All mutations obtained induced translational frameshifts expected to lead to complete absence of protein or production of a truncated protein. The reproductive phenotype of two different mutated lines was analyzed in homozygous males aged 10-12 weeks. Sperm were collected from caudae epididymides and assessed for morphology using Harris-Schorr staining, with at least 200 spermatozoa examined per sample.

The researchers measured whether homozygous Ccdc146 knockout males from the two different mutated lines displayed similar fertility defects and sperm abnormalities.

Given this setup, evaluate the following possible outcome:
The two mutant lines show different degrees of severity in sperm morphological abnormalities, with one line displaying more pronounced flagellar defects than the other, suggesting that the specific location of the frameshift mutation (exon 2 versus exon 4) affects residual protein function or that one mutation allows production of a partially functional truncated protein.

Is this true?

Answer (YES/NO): NO